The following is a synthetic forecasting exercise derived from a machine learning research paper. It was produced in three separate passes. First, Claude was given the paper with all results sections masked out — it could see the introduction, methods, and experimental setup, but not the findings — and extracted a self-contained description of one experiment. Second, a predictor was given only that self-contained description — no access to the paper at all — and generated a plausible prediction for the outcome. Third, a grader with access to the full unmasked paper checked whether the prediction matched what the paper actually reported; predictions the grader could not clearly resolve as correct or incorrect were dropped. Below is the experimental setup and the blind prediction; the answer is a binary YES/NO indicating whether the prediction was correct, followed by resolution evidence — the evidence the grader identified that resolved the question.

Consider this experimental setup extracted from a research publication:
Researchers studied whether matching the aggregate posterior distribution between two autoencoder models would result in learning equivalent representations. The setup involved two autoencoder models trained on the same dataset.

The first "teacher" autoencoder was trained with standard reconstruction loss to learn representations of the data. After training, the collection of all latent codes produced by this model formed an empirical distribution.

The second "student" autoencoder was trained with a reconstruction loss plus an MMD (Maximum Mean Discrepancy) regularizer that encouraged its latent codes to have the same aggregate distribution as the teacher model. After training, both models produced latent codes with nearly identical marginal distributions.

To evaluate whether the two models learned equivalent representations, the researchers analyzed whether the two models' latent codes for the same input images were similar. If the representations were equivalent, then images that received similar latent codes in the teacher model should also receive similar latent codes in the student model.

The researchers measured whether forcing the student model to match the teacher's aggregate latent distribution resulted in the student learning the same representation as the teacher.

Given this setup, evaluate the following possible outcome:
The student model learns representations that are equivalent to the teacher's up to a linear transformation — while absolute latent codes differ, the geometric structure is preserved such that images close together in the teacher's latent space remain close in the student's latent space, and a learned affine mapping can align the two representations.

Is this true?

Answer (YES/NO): NO